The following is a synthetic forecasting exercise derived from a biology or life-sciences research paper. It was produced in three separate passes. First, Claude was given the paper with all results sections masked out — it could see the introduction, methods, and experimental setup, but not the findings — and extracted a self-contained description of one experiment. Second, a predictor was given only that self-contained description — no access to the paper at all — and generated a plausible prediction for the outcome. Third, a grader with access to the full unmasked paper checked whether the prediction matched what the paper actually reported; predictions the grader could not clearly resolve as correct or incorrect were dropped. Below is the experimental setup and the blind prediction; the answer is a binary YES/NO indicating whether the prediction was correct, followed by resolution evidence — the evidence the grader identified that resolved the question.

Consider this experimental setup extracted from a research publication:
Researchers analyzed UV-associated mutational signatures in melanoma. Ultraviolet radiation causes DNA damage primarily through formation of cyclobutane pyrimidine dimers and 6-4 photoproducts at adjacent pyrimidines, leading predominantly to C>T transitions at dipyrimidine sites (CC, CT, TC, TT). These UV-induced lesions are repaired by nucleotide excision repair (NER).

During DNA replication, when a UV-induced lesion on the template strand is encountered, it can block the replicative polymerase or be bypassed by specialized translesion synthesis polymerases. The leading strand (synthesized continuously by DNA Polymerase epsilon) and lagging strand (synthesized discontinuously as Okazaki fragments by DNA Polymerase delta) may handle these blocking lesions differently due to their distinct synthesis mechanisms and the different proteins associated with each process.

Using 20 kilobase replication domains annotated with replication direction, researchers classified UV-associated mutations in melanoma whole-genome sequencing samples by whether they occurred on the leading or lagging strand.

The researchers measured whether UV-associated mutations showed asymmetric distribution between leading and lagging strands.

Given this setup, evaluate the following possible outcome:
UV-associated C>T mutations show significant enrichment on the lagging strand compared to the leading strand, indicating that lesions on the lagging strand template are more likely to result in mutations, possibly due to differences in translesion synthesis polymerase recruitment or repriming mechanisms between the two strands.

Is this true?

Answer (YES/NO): YES